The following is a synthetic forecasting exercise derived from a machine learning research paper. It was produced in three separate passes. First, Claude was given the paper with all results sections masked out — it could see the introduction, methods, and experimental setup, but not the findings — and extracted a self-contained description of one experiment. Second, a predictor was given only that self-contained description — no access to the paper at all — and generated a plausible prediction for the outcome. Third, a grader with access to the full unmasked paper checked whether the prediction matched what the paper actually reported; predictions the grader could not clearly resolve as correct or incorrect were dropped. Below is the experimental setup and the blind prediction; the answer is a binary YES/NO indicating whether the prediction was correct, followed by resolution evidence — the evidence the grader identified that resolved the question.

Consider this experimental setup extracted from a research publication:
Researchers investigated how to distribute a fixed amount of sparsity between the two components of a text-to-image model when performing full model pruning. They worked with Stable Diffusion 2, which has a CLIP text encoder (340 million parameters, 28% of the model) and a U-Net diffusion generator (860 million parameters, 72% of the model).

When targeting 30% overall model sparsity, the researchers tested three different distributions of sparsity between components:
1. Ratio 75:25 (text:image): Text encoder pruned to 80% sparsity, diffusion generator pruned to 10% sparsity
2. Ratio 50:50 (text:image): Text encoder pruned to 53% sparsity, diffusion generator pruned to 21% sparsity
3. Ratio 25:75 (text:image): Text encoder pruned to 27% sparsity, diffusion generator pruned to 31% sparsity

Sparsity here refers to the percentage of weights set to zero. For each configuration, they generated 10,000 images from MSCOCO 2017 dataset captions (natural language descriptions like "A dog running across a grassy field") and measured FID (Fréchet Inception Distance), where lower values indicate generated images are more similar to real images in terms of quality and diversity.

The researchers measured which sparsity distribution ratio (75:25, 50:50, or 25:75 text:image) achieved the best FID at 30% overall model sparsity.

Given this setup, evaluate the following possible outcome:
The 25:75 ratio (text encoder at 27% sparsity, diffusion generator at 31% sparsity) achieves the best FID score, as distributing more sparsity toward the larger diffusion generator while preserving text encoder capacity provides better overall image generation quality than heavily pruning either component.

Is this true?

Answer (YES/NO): YES